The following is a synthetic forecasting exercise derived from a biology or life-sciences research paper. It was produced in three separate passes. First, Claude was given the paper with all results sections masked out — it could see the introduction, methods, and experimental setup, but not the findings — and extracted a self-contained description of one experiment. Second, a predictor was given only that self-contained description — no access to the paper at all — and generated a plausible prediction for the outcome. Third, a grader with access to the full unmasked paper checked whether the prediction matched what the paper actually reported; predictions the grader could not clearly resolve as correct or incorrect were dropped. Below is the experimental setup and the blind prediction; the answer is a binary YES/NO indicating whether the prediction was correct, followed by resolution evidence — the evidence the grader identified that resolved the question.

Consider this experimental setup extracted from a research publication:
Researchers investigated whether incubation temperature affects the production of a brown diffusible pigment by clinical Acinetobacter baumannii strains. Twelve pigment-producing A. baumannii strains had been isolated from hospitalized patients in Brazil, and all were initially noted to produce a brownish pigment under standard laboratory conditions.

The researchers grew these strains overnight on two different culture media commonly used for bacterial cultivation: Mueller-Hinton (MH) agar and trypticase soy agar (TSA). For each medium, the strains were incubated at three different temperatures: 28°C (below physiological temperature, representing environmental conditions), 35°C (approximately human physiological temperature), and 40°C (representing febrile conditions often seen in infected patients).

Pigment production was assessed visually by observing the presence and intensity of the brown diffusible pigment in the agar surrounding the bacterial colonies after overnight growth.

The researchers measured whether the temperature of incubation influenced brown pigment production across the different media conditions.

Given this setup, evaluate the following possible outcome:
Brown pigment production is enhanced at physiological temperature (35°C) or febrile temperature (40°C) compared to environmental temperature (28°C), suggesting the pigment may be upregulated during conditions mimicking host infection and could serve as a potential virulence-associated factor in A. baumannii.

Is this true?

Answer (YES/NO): YES